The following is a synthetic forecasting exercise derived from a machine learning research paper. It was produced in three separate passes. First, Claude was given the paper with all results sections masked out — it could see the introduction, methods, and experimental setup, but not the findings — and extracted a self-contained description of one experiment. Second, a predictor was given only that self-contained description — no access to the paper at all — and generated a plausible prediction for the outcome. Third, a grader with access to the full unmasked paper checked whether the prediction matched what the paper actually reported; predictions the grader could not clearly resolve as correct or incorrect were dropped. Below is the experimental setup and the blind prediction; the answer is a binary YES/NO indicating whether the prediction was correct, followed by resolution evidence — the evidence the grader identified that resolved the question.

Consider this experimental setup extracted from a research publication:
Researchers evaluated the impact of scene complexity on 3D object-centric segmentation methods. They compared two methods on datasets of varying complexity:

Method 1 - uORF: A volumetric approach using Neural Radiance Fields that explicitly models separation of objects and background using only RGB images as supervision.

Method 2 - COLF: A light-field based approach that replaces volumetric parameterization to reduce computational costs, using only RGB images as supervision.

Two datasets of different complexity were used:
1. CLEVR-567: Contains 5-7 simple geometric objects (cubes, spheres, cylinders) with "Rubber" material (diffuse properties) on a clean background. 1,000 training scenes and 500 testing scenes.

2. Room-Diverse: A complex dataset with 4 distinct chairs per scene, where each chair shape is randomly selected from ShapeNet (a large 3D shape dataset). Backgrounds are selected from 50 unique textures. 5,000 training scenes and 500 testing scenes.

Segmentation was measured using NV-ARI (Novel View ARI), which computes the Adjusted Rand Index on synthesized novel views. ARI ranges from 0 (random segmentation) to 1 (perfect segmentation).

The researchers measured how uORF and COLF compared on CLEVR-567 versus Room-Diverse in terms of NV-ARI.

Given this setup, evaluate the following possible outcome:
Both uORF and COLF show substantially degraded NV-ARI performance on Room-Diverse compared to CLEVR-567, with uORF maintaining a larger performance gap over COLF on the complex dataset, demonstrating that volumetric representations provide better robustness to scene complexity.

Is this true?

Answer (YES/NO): NO